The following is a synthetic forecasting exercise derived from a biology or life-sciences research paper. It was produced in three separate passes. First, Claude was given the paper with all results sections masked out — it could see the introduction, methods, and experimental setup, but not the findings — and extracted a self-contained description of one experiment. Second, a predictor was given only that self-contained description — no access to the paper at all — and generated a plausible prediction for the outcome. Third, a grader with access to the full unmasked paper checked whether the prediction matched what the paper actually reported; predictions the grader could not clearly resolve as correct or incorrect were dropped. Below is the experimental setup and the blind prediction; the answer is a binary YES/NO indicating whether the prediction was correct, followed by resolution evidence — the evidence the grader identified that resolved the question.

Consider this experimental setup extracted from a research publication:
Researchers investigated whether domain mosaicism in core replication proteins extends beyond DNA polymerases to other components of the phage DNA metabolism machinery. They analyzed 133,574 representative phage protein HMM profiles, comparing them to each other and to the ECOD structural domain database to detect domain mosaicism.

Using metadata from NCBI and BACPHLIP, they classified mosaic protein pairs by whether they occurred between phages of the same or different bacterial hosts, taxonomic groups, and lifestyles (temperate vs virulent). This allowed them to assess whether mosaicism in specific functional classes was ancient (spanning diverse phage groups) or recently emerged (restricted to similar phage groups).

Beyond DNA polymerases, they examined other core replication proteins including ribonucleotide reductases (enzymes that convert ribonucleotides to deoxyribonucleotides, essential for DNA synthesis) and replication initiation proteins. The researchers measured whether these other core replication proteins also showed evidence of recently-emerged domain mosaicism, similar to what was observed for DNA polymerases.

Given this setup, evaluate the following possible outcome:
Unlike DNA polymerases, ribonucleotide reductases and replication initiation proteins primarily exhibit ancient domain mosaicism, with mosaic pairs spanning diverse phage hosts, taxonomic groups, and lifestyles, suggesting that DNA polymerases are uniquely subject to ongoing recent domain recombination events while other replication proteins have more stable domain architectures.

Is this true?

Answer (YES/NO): NO